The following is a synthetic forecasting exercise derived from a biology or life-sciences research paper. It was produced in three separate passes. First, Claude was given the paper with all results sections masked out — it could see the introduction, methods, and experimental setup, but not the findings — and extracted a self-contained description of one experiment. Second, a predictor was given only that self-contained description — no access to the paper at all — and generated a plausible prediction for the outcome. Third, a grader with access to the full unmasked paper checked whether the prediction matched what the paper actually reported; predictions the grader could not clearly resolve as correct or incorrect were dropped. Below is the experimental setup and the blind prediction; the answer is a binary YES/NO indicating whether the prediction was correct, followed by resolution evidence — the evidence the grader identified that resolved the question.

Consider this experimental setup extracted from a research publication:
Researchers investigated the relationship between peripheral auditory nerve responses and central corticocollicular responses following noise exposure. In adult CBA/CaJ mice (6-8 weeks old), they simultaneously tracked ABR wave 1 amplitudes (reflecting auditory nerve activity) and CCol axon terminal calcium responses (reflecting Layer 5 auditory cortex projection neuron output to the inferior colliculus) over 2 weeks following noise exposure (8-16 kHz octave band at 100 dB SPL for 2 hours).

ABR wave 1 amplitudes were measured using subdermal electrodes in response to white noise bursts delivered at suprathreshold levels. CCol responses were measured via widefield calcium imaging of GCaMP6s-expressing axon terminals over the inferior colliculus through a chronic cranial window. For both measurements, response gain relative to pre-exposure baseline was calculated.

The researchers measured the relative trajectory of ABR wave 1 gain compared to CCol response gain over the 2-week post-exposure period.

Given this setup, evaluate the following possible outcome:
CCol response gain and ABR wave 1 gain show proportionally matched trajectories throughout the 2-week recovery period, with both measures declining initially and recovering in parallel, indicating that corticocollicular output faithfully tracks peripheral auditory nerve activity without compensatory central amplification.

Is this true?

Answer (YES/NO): NO